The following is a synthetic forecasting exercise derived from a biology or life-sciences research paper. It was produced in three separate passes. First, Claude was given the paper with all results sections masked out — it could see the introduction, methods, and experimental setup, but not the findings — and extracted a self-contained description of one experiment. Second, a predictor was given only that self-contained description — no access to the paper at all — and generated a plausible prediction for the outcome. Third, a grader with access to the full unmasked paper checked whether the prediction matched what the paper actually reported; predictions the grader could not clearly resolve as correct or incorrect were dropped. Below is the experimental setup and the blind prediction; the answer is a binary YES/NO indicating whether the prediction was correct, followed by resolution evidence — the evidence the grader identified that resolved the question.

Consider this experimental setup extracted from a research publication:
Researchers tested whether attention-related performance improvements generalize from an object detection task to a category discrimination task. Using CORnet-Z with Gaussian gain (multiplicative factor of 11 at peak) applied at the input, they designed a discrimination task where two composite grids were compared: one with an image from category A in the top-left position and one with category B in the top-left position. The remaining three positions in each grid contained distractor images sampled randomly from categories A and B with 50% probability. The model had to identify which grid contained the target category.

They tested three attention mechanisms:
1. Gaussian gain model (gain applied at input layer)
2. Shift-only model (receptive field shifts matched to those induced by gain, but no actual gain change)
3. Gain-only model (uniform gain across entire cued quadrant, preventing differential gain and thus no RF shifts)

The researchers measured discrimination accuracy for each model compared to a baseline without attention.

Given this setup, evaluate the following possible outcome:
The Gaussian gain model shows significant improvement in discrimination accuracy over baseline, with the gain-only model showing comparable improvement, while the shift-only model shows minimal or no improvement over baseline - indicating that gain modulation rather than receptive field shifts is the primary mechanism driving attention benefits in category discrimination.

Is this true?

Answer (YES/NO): YES